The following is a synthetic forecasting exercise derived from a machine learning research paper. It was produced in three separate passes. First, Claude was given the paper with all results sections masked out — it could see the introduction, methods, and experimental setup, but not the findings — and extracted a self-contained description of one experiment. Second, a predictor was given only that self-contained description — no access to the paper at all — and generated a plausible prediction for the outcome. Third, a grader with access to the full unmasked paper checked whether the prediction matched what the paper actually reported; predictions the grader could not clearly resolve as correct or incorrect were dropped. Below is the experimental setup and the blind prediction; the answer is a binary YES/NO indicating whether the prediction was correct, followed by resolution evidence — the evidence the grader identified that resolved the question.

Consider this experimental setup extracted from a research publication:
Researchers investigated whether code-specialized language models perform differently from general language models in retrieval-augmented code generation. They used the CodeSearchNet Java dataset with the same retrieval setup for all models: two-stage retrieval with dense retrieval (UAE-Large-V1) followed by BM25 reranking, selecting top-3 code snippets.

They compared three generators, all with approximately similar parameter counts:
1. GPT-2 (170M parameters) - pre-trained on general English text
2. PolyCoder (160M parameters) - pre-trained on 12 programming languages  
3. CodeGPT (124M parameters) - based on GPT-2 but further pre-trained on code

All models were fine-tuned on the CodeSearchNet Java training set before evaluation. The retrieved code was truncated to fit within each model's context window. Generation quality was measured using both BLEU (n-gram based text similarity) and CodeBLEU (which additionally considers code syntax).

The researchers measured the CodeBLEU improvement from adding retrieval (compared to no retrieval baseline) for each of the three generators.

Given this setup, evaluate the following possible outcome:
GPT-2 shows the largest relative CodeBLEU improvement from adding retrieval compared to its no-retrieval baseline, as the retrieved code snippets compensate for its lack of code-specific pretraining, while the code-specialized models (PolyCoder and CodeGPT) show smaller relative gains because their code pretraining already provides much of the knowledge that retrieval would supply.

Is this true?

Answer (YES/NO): YES